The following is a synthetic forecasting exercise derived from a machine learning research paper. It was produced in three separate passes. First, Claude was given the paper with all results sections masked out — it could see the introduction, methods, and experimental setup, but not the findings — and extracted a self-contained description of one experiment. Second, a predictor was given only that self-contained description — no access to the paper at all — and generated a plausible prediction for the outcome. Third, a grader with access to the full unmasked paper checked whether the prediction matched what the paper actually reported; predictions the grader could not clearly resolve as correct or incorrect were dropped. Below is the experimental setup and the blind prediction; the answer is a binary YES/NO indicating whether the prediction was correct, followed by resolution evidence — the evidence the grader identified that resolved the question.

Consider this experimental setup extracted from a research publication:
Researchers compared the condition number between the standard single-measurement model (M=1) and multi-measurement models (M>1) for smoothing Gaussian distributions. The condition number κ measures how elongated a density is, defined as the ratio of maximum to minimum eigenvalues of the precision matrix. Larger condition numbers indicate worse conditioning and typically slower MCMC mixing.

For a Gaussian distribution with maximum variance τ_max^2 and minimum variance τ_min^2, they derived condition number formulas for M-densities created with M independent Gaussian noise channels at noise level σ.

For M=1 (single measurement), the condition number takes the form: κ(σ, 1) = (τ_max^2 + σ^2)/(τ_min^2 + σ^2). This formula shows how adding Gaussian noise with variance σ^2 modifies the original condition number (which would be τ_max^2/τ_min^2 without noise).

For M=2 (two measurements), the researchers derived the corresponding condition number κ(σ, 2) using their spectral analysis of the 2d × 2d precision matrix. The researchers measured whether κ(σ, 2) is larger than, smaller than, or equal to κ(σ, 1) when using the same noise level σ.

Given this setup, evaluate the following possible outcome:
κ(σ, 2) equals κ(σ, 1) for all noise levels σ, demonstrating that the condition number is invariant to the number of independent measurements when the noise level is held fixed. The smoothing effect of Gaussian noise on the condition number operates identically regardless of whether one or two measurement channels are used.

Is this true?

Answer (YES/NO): NO